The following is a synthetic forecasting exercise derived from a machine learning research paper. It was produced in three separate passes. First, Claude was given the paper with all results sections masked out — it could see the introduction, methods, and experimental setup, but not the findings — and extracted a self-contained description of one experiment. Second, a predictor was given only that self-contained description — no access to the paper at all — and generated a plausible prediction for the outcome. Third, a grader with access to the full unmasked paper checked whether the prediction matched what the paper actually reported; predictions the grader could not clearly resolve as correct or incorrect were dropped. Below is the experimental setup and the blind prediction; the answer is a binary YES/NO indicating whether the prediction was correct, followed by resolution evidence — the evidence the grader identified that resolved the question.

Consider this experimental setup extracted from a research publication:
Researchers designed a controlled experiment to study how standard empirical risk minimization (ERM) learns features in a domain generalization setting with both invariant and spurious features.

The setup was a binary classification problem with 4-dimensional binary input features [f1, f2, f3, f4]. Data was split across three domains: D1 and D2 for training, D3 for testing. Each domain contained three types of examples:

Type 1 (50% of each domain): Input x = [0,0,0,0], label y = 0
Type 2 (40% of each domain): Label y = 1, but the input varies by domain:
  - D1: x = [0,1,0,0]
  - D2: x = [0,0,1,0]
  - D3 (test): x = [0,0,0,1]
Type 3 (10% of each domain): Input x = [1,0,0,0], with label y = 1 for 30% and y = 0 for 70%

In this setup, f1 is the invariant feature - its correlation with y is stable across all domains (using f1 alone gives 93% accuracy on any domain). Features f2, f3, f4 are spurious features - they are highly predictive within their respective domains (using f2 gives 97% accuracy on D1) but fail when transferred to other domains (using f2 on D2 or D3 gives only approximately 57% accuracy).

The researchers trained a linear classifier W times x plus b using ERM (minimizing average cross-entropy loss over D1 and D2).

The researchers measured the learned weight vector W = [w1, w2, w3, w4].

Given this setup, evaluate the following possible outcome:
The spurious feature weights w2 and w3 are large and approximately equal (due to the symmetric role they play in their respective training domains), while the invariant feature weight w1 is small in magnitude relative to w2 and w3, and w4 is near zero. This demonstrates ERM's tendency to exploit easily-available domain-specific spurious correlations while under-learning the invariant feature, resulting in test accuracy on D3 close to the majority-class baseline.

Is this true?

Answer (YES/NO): NO